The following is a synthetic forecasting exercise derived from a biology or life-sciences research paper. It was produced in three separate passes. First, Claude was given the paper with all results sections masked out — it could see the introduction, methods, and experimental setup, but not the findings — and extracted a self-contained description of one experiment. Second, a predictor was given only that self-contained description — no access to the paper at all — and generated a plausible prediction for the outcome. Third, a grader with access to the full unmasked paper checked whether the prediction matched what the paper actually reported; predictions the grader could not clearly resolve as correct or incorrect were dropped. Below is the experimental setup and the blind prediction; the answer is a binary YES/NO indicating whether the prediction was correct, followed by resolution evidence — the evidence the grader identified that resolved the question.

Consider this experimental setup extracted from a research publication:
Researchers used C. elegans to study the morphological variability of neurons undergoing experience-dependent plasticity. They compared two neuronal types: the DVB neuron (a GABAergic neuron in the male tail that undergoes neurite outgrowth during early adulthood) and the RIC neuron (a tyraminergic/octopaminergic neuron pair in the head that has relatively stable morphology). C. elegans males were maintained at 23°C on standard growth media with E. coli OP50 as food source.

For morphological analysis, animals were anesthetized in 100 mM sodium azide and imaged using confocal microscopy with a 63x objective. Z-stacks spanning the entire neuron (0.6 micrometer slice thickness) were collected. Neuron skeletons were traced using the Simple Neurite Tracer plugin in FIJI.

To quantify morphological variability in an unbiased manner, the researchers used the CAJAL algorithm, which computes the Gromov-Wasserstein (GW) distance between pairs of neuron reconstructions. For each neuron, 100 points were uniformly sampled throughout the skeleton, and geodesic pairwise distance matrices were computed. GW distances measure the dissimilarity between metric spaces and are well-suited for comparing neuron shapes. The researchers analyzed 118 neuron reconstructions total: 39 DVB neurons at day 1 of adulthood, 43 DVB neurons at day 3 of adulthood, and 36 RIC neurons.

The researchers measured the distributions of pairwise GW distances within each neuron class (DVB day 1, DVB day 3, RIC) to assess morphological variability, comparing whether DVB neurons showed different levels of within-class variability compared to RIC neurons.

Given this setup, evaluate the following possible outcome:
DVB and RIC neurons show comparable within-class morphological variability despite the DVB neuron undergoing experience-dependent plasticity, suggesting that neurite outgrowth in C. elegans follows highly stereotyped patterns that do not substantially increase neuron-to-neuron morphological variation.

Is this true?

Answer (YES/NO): NO